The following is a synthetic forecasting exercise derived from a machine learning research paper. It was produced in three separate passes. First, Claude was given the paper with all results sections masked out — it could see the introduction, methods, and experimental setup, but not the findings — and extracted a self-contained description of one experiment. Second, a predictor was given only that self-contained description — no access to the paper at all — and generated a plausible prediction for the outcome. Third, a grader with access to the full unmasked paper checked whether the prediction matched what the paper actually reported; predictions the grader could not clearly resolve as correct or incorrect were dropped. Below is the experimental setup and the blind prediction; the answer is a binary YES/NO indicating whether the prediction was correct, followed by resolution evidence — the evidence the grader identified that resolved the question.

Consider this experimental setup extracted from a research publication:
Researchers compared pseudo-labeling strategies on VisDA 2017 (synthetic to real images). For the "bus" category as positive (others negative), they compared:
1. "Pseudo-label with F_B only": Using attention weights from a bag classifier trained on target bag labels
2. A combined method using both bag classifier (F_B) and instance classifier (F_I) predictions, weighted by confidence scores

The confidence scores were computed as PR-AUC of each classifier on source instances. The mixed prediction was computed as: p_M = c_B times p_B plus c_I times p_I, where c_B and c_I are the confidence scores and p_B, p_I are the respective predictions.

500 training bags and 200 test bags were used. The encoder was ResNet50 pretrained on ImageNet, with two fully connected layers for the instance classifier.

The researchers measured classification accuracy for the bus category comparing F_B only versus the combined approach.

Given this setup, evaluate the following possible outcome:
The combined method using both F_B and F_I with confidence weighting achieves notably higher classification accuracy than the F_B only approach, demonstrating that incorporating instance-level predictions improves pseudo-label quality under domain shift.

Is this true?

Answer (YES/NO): NO